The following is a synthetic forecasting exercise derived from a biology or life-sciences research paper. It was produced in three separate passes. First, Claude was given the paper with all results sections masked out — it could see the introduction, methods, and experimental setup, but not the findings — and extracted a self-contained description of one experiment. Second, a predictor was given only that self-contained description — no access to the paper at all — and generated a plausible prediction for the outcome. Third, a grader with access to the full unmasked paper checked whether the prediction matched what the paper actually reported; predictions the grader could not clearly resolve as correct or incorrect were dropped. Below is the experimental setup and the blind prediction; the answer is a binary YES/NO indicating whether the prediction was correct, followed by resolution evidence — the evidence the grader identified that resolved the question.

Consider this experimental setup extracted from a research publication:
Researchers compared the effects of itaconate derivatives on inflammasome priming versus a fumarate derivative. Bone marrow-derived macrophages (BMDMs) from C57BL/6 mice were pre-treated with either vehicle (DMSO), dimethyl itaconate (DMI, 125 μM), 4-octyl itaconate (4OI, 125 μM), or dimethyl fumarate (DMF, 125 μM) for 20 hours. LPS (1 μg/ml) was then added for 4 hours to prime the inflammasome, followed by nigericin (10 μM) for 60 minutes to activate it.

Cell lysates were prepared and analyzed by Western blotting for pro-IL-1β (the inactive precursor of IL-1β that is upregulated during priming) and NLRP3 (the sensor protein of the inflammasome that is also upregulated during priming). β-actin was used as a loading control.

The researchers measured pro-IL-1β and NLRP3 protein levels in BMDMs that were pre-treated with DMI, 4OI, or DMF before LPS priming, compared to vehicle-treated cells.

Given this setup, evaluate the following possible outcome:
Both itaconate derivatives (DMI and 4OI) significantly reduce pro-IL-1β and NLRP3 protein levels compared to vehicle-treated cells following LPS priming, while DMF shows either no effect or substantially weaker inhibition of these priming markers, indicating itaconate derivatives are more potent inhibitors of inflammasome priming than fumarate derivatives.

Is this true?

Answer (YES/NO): NO